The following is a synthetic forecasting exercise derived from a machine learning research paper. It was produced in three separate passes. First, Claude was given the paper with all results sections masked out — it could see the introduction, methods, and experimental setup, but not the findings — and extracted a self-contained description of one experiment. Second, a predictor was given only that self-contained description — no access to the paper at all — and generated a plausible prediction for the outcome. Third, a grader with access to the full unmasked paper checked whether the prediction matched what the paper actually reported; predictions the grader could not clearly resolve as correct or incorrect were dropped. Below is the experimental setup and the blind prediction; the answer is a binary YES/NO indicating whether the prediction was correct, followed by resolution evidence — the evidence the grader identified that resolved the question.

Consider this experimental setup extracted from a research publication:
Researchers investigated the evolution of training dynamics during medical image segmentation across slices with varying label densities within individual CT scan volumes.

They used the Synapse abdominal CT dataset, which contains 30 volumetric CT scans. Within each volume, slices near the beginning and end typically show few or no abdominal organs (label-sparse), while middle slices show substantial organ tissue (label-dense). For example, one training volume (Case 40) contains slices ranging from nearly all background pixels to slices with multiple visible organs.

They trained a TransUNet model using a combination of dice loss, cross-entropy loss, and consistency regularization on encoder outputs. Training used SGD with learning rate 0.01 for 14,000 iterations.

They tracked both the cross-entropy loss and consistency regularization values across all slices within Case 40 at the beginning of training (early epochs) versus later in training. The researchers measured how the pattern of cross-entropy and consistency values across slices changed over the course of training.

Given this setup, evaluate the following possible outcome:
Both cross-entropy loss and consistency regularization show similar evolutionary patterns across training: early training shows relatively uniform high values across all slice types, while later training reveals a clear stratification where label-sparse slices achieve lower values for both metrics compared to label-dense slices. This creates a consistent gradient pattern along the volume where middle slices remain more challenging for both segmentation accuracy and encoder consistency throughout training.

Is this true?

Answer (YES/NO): NO